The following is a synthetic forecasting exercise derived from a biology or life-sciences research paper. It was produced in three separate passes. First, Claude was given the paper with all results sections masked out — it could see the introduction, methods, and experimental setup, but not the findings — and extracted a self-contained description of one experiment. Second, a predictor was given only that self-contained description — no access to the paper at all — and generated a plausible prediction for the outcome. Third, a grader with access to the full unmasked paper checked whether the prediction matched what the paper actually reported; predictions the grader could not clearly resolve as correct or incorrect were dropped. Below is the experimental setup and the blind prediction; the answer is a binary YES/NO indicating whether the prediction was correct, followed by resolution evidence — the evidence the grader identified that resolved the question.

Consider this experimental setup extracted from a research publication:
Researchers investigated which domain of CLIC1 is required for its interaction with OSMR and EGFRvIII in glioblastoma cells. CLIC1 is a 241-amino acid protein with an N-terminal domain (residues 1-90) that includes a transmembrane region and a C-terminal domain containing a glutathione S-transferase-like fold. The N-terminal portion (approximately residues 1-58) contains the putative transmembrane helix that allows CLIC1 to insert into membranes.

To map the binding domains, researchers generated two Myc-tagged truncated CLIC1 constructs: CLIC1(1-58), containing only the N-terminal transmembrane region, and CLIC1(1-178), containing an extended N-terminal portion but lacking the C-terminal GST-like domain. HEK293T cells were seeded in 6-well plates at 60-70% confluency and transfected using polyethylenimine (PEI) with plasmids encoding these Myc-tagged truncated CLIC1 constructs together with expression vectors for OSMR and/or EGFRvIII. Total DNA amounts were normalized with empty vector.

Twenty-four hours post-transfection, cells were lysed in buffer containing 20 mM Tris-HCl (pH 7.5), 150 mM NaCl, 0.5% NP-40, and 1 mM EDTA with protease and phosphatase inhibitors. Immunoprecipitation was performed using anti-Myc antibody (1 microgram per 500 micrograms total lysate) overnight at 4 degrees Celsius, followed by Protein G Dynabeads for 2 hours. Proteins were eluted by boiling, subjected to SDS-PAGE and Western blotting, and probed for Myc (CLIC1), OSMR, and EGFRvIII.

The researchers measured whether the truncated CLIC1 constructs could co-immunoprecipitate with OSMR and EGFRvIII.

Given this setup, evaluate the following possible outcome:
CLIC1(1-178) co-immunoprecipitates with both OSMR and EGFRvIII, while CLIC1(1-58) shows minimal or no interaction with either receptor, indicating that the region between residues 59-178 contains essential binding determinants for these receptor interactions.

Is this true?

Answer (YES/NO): NO